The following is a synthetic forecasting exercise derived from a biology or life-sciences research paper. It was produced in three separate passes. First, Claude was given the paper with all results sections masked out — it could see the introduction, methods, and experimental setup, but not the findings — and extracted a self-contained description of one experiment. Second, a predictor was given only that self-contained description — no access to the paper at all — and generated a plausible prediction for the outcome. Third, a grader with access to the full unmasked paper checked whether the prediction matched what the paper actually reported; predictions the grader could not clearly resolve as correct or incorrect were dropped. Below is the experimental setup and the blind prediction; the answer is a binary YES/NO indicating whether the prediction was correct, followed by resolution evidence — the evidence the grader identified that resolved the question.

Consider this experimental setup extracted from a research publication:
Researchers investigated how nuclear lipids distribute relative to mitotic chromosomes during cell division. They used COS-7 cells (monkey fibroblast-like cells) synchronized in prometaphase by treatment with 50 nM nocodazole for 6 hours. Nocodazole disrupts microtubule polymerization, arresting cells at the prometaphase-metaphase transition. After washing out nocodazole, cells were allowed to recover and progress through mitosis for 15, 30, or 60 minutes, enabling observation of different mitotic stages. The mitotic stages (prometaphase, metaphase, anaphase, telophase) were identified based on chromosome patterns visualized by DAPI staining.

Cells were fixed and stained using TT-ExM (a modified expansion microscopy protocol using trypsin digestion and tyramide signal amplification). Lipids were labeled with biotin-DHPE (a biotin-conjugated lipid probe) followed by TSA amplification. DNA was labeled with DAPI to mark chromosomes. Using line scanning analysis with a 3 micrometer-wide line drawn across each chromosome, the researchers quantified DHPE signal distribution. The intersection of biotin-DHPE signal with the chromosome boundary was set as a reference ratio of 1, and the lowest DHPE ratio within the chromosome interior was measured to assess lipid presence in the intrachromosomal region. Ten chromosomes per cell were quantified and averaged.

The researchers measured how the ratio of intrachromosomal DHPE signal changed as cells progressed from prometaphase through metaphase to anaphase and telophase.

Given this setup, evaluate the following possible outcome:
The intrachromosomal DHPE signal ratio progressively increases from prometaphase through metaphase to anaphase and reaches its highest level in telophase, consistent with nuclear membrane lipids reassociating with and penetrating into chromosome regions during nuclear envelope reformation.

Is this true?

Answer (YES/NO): NO